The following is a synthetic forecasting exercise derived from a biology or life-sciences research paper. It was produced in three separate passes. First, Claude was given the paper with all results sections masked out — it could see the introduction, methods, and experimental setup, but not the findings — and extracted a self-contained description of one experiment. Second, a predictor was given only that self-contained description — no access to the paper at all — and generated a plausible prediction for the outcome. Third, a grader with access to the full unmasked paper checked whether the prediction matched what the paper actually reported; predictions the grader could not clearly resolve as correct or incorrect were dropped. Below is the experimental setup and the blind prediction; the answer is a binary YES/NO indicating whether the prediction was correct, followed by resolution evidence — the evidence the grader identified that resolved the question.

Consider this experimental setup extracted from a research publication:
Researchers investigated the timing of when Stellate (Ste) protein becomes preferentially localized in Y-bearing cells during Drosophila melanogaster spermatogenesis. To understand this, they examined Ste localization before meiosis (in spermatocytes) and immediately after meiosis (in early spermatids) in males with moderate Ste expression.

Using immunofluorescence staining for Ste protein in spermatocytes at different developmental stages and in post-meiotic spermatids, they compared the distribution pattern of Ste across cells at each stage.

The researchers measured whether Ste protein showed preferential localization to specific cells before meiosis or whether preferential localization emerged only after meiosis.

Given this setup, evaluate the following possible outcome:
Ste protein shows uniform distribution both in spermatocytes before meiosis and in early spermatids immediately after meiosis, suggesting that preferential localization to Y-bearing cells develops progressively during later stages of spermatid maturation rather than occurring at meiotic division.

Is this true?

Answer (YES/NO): NO